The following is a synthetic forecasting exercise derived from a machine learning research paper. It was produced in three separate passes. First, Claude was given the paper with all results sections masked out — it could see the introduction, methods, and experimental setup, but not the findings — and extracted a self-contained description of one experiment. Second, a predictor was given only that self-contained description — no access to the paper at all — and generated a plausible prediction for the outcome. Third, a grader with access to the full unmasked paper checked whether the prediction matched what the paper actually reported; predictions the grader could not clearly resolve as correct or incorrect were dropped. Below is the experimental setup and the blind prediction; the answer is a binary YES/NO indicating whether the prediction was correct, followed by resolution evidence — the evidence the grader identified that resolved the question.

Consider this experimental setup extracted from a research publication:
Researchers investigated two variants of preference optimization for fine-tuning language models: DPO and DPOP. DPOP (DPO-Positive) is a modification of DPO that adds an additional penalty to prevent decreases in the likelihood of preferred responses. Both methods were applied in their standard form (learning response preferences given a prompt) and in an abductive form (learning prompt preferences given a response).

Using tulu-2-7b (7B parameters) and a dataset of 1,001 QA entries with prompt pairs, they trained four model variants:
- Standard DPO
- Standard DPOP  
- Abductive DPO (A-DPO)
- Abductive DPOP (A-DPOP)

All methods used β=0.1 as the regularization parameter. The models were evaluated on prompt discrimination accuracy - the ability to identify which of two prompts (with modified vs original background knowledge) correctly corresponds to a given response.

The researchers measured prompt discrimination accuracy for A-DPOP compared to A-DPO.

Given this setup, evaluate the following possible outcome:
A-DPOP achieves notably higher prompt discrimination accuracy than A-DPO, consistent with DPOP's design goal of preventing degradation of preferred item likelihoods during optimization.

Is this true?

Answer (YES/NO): NO